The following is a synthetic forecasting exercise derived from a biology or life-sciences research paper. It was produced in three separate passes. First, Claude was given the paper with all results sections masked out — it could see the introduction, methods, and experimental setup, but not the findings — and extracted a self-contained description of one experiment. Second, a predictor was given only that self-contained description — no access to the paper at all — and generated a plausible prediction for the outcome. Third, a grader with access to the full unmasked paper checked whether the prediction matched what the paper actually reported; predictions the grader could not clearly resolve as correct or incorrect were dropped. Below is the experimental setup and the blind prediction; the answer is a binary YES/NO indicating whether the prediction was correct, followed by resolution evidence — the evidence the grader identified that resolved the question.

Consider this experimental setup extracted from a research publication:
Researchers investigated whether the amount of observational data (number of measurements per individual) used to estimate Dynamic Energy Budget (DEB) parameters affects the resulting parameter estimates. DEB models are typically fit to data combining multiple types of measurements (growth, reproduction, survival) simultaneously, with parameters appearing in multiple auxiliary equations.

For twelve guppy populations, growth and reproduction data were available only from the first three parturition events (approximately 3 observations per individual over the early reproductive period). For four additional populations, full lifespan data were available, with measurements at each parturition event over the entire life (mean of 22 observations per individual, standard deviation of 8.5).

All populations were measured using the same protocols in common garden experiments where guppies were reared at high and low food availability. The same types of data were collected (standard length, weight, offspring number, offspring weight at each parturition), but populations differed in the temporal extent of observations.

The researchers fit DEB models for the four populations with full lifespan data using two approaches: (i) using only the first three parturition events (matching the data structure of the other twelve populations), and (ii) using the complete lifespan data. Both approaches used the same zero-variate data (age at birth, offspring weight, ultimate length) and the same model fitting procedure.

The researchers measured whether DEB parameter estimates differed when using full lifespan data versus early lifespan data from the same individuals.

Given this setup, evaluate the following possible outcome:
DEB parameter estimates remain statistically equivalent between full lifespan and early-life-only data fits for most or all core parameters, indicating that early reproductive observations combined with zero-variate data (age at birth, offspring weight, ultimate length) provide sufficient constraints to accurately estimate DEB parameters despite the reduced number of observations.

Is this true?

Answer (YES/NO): NO